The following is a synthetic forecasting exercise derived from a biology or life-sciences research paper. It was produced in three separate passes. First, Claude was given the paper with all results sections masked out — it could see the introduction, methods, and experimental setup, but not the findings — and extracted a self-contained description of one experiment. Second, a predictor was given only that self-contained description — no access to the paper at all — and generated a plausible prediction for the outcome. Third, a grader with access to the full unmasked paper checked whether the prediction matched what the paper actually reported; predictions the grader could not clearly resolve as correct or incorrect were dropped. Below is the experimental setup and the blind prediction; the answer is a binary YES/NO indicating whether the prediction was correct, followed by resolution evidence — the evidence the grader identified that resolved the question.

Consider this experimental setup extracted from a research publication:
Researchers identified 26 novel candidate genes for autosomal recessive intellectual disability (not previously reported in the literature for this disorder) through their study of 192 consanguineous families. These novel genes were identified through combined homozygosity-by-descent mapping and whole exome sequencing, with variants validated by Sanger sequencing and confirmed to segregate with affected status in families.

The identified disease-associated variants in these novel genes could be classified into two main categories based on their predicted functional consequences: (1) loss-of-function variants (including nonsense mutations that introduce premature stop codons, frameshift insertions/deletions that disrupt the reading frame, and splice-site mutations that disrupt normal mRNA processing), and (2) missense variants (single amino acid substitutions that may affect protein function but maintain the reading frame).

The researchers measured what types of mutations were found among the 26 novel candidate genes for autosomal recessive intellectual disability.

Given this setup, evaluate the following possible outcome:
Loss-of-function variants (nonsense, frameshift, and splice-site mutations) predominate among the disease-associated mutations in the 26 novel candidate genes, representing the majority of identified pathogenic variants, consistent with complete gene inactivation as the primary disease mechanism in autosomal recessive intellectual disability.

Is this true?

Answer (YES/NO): NO